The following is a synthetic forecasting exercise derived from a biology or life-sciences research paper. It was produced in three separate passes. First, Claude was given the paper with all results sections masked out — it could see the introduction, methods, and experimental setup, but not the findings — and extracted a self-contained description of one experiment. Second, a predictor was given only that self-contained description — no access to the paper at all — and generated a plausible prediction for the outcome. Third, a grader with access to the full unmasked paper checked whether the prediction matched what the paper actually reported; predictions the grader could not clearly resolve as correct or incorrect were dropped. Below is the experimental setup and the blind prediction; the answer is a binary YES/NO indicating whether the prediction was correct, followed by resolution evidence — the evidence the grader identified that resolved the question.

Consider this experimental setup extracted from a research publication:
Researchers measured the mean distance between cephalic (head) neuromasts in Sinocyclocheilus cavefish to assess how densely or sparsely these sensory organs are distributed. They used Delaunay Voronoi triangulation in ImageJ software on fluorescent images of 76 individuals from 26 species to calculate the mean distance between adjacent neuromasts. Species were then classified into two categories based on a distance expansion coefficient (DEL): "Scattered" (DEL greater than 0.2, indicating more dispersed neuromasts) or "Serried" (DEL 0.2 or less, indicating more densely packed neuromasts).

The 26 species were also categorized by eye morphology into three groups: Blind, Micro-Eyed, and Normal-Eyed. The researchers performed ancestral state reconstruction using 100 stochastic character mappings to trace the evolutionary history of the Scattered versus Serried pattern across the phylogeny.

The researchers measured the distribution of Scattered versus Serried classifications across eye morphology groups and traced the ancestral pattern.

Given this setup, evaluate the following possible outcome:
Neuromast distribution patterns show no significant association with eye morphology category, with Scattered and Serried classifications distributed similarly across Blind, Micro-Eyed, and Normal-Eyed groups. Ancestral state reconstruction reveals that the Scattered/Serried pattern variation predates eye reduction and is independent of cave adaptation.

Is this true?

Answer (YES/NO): NO